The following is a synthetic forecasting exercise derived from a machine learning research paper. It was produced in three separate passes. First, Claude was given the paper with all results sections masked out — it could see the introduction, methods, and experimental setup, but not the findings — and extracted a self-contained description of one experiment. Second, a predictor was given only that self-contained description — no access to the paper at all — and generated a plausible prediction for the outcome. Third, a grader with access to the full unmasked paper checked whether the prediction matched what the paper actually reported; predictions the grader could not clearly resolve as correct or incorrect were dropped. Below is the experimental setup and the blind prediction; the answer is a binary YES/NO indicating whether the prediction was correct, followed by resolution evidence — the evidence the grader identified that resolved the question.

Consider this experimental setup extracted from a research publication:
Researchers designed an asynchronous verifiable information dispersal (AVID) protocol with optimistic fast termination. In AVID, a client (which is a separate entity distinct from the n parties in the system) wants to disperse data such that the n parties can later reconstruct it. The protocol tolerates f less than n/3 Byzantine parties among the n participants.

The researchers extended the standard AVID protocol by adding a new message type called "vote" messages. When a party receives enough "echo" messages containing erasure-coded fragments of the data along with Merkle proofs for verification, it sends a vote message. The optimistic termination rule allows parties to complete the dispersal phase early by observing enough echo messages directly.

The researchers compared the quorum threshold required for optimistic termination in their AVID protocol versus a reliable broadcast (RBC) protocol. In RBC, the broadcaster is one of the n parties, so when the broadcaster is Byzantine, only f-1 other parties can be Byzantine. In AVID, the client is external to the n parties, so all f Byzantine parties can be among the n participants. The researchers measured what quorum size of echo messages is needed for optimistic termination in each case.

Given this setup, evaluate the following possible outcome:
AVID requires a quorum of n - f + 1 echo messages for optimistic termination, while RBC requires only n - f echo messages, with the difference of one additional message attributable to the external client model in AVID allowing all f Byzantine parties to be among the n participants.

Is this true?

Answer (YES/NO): NO